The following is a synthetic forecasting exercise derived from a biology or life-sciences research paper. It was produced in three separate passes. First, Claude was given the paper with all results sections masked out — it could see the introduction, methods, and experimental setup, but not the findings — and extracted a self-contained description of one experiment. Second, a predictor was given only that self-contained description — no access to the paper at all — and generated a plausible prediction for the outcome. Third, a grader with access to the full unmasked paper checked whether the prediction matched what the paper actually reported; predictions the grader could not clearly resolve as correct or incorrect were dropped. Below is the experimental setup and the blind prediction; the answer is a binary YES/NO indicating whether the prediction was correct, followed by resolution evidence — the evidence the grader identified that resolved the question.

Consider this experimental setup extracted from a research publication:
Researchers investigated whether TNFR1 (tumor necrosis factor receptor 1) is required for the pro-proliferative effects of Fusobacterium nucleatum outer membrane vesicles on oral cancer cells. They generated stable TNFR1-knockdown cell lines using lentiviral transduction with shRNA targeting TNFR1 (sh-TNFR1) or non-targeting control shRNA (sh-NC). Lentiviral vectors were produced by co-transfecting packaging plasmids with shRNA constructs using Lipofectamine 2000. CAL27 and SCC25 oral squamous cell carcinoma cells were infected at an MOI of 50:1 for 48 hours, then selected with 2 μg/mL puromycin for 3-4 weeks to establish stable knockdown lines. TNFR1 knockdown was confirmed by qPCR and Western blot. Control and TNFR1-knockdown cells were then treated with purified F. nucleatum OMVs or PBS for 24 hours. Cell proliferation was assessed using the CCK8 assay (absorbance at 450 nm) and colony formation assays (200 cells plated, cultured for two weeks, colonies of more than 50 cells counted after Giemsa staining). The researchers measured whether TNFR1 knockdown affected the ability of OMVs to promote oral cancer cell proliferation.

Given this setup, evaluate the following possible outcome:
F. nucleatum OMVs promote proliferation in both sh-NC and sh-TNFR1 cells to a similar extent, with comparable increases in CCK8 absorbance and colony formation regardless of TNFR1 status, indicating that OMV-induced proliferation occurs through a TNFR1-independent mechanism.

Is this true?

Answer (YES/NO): NO